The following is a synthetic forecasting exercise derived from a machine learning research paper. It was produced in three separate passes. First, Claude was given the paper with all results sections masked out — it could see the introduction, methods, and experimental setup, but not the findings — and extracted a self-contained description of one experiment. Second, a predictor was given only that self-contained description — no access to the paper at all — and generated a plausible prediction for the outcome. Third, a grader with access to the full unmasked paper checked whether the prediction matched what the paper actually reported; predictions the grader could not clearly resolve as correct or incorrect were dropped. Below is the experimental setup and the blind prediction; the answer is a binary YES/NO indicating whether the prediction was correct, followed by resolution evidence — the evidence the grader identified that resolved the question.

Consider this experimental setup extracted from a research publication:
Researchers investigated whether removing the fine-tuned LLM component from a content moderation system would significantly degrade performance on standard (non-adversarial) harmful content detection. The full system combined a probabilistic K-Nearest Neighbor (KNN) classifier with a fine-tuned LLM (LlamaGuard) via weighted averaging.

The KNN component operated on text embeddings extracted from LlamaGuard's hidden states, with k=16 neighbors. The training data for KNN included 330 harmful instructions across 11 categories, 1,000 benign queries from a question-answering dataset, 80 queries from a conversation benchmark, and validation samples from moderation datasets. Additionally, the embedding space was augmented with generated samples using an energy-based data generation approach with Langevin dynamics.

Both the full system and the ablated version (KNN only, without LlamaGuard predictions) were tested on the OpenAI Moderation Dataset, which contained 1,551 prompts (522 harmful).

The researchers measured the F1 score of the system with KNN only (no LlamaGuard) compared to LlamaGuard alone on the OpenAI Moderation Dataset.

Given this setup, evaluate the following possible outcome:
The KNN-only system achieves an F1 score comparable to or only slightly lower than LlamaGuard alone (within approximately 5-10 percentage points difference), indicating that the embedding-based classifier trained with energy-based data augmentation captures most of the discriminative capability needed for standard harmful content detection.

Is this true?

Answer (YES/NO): YES